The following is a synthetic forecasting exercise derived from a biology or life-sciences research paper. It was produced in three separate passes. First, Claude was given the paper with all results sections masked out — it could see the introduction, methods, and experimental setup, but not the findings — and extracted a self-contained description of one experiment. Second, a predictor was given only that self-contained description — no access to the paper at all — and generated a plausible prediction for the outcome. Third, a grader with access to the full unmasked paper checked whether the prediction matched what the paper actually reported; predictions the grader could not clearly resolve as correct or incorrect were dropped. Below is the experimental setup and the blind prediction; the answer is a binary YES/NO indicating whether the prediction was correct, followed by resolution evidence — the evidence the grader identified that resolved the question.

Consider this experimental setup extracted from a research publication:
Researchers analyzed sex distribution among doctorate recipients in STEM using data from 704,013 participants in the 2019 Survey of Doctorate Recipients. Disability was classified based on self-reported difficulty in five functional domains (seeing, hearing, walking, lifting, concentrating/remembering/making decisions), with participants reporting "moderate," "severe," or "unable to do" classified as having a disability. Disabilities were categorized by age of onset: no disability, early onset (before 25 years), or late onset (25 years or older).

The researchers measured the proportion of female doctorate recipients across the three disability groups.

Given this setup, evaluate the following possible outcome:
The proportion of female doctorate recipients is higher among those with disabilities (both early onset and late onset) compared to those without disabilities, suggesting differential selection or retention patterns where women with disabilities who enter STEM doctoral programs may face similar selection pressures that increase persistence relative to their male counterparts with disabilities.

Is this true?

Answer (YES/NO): NO